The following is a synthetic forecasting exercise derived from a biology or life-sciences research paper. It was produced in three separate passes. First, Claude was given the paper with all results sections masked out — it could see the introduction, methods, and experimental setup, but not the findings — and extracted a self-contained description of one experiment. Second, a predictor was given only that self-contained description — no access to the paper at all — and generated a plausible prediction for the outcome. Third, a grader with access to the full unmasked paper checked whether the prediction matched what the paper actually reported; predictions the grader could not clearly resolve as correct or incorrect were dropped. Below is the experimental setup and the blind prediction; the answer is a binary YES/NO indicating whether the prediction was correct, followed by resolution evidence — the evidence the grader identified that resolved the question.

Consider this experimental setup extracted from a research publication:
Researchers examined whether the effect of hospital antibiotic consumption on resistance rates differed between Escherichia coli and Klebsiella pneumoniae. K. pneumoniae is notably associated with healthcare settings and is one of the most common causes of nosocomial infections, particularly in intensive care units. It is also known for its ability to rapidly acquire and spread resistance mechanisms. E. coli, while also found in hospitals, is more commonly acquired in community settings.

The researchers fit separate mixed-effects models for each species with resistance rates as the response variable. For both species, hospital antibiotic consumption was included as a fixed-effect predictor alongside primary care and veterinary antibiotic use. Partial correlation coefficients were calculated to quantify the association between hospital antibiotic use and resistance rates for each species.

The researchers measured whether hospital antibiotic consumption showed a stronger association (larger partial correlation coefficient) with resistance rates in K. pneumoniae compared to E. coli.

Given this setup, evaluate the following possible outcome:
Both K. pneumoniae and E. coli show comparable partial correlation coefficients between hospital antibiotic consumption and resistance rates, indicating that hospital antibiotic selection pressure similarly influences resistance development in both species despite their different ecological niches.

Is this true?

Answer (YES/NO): YES